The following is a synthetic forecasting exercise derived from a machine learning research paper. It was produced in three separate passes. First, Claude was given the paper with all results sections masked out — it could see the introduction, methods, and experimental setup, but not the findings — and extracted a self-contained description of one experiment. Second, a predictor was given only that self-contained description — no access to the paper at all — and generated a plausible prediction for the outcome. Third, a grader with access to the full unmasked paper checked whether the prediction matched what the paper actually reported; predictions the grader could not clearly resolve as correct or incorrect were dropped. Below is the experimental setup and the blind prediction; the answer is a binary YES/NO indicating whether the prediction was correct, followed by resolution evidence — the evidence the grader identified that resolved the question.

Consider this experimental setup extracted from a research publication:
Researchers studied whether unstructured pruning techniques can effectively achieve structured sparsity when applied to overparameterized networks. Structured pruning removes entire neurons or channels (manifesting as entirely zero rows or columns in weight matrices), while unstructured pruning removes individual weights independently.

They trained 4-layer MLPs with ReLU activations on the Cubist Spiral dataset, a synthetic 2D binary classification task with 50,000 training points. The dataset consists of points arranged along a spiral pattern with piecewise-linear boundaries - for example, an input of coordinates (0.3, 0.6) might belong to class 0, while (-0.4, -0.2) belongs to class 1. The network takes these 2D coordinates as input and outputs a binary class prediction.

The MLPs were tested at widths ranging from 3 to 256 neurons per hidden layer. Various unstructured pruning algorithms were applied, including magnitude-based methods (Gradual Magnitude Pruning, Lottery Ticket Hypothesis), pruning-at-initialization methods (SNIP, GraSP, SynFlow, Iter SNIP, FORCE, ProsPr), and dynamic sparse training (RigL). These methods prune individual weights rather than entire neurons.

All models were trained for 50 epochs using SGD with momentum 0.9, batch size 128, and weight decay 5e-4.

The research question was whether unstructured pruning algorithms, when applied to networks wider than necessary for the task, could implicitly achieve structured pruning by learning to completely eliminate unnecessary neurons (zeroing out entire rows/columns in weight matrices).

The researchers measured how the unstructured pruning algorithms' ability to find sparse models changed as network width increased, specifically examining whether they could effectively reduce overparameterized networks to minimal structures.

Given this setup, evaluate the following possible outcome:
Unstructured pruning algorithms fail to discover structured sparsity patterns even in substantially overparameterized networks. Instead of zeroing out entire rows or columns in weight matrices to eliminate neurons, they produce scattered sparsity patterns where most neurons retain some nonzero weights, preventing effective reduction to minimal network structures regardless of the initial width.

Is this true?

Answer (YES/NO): YES